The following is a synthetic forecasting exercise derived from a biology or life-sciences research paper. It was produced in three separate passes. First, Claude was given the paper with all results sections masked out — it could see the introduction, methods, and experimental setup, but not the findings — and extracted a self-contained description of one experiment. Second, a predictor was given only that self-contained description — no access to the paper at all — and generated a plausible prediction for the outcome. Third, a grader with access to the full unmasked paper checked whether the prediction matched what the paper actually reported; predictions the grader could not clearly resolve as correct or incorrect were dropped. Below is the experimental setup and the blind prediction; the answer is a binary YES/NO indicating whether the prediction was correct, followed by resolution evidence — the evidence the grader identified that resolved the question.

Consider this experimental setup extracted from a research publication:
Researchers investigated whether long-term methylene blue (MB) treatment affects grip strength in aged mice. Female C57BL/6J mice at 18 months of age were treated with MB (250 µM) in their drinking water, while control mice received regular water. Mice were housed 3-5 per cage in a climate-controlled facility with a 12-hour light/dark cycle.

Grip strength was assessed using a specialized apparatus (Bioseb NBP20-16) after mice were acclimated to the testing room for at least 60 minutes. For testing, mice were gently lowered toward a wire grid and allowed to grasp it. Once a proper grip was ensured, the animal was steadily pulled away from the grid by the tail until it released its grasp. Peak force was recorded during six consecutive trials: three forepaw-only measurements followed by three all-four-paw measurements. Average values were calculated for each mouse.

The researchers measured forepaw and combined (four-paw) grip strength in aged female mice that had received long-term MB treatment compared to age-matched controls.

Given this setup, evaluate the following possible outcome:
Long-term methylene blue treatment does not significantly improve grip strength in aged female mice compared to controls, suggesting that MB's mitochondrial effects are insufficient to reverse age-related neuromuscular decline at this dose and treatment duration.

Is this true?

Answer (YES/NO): YES